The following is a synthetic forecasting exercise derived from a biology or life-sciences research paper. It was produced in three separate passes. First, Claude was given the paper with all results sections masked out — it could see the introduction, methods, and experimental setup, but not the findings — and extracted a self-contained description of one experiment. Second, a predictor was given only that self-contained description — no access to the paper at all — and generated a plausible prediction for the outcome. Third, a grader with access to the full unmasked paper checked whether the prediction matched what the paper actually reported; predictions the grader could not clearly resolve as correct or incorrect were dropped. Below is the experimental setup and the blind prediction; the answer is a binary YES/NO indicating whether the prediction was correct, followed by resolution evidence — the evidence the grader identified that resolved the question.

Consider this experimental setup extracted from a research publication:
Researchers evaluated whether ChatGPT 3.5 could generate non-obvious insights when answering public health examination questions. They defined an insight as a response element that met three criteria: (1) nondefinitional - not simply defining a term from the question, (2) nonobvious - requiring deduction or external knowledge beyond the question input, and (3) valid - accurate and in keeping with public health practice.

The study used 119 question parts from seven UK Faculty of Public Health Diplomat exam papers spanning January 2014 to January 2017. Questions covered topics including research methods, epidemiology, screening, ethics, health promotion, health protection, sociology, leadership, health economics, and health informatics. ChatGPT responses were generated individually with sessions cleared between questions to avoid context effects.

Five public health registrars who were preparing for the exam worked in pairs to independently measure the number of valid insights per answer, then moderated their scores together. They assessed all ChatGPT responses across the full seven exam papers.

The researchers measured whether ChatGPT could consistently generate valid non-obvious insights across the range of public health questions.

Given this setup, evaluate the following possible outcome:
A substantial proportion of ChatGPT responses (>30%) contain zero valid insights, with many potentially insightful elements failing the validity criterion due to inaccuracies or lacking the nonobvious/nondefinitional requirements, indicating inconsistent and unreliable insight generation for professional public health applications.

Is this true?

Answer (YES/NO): NO